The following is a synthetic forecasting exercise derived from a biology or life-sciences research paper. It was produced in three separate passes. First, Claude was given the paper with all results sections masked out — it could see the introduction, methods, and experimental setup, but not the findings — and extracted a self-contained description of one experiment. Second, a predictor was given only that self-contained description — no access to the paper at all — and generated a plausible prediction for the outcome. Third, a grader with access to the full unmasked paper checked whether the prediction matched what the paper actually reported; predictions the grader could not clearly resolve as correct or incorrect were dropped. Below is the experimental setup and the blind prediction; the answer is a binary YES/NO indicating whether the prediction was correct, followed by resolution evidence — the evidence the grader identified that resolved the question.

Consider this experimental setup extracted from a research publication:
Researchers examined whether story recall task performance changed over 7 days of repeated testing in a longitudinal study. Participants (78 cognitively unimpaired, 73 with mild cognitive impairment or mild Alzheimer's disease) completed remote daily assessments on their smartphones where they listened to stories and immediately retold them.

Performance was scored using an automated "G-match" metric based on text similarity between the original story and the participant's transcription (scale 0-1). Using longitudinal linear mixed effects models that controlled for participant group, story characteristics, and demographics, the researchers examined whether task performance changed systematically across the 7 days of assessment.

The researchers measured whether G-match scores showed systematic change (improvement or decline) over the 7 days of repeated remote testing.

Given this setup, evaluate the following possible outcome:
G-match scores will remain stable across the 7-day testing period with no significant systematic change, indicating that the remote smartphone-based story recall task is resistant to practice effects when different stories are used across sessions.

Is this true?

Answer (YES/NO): NO